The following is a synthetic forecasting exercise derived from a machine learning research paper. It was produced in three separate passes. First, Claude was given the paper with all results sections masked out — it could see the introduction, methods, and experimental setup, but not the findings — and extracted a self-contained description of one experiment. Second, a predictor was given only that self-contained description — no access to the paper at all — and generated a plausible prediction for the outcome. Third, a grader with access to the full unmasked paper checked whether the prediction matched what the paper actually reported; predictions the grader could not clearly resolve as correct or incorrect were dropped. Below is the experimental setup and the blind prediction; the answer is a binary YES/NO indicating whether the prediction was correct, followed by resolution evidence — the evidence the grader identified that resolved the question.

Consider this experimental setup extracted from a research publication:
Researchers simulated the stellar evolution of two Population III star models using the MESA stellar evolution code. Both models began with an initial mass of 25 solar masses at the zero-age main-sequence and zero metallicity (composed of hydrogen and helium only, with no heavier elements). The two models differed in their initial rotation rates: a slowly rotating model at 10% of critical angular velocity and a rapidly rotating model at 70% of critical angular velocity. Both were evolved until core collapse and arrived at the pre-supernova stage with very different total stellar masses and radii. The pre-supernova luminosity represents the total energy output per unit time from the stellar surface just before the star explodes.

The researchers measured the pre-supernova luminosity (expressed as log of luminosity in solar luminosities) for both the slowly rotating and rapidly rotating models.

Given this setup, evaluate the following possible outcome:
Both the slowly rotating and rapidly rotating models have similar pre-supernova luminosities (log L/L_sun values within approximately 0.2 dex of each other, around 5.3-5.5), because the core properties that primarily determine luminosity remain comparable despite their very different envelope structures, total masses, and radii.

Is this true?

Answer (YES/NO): YES